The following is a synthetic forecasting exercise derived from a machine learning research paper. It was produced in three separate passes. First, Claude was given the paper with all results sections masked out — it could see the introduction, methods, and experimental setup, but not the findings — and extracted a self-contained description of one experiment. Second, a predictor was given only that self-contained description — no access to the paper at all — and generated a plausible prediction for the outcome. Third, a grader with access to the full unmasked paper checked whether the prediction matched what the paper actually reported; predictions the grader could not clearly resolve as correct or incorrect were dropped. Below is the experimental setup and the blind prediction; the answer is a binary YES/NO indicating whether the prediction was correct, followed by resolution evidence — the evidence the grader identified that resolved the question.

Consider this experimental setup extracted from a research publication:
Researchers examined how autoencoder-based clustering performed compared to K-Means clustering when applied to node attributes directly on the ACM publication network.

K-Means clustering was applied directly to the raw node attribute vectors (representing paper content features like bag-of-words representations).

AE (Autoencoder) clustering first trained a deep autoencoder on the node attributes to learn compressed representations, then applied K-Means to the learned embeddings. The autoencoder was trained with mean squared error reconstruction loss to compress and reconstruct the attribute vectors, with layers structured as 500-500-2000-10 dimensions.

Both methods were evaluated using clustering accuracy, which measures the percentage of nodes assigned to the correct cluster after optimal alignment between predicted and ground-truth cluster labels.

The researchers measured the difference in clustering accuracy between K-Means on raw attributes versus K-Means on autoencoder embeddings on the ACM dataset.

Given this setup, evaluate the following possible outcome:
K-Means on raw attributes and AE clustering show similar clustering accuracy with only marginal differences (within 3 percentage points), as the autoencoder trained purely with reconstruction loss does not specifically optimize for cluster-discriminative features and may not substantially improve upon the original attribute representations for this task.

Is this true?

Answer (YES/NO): NO